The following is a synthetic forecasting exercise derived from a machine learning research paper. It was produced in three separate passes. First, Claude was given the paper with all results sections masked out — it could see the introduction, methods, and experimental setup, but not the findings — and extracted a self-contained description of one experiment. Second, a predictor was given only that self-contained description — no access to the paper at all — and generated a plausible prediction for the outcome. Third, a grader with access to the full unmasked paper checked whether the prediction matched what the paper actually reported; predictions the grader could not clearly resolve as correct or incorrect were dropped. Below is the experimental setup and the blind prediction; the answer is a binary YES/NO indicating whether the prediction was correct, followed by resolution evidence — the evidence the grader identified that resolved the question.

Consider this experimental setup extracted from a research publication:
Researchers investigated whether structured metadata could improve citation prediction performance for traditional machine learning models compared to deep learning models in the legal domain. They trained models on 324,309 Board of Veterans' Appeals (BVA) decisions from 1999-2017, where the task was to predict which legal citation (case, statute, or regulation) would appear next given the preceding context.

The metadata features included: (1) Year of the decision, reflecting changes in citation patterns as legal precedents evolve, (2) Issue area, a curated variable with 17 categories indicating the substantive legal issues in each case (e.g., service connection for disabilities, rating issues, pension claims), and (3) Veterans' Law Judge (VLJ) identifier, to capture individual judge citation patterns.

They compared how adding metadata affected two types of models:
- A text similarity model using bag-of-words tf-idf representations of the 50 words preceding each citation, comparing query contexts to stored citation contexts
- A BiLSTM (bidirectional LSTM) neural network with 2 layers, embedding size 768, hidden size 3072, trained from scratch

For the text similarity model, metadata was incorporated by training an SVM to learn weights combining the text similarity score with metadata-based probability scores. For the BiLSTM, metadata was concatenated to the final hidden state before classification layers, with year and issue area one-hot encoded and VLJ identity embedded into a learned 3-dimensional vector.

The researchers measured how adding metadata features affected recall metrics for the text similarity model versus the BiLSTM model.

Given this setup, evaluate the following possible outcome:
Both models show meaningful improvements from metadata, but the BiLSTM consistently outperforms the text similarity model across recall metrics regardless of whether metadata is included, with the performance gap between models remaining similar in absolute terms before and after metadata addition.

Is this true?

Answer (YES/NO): NO